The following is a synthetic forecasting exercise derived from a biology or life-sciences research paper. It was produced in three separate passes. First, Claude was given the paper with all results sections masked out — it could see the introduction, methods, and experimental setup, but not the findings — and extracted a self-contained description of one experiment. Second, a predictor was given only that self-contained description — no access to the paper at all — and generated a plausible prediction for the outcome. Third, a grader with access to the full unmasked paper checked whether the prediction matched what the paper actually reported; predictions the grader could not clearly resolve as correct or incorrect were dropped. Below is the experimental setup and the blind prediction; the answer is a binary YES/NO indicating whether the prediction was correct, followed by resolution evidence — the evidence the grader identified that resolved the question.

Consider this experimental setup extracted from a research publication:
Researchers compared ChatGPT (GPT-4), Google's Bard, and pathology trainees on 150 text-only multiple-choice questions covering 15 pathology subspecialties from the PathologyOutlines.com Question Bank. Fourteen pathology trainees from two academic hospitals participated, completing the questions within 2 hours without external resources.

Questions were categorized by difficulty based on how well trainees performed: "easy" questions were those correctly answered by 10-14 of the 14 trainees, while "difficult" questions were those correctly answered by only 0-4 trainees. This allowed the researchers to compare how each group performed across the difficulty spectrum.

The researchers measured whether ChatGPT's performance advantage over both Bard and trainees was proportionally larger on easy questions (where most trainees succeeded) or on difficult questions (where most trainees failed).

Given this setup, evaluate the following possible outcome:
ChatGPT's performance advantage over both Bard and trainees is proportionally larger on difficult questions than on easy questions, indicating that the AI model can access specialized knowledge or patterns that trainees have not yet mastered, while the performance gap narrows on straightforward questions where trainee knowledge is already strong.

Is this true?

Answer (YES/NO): YES